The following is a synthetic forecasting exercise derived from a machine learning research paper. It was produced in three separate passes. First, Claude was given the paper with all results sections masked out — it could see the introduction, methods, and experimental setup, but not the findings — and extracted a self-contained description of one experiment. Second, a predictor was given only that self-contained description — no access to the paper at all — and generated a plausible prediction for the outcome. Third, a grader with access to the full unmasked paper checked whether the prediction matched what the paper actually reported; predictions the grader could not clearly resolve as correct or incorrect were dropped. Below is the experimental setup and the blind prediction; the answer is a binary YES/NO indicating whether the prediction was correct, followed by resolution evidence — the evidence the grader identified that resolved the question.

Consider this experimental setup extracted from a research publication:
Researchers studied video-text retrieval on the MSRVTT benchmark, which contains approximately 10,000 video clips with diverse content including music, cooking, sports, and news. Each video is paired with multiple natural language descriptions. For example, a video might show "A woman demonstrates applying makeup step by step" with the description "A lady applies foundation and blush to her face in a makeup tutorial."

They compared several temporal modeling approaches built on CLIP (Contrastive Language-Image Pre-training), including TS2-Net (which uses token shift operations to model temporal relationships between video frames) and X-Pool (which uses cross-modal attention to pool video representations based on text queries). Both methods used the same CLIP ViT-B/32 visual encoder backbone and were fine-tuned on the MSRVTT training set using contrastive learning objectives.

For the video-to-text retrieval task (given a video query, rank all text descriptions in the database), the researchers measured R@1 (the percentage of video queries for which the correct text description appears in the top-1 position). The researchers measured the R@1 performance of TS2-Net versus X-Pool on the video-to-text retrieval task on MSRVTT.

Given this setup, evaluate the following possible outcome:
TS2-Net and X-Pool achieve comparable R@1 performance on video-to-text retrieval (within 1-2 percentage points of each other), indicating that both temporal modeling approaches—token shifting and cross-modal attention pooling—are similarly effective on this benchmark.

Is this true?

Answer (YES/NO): YES